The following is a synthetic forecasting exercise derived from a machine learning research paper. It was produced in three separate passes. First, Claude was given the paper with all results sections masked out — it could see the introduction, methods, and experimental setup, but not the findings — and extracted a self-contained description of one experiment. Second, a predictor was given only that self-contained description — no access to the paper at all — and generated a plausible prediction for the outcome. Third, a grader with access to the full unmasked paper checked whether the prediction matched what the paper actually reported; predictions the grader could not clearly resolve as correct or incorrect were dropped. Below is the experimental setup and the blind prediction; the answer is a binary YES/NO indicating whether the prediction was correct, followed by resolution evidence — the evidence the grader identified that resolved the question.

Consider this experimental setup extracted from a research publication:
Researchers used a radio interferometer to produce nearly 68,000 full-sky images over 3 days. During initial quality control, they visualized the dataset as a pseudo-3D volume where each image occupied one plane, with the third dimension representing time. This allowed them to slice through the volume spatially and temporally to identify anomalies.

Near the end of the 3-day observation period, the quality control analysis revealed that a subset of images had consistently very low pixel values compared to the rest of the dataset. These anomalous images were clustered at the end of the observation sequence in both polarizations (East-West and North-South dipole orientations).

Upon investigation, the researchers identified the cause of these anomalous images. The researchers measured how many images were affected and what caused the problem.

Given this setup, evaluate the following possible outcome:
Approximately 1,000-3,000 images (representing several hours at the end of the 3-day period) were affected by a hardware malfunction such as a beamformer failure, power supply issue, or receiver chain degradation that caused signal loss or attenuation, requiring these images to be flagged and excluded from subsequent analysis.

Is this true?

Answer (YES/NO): NO